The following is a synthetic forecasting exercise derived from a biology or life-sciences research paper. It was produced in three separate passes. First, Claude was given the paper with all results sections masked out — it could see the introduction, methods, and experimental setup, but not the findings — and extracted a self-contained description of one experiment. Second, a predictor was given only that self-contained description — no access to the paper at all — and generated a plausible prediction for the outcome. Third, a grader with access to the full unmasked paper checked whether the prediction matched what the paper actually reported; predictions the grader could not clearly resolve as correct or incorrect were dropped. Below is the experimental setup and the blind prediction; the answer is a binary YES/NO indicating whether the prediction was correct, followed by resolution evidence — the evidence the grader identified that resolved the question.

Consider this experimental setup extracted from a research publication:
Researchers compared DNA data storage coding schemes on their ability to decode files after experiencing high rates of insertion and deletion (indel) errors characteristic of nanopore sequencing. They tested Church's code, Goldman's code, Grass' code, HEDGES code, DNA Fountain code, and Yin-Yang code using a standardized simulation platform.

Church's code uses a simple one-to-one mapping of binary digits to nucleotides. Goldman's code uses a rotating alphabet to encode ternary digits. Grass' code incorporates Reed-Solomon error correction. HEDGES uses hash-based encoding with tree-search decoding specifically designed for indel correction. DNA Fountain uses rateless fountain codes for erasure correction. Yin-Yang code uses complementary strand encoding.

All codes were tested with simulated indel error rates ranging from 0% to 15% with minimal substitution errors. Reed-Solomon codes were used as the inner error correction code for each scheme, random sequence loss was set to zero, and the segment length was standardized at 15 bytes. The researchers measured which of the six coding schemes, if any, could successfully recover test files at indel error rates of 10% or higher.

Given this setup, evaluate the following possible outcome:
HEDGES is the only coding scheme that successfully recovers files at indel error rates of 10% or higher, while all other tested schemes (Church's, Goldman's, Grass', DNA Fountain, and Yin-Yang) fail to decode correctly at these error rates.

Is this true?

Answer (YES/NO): NO